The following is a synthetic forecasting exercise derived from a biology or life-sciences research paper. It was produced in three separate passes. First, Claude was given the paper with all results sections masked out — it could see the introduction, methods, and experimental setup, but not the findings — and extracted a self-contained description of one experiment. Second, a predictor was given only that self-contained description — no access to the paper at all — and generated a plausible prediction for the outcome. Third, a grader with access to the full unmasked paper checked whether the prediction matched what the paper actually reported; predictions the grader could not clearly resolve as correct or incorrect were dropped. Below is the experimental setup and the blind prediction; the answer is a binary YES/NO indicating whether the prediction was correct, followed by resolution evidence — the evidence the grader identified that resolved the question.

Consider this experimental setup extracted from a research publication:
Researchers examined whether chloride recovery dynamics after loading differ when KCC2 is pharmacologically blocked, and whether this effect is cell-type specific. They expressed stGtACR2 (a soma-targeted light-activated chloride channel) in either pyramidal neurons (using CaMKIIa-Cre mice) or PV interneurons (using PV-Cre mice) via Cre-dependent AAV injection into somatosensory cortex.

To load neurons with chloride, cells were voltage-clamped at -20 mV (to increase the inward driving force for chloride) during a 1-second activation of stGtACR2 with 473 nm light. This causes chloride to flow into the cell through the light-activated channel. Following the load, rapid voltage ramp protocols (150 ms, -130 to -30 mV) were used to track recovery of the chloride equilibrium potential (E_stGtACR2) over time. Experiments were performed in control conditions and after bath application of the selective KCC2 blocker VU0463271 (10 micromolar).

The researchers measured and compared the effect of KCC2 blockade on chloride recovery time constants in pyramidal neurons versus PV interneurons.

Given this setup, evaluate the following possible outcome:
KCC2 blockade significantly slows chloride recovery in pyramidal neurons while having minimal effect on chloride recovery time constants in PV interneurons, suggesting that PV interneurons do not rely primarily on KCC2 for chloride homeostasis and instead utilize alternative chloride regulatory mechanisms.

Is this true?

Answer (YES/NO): NO